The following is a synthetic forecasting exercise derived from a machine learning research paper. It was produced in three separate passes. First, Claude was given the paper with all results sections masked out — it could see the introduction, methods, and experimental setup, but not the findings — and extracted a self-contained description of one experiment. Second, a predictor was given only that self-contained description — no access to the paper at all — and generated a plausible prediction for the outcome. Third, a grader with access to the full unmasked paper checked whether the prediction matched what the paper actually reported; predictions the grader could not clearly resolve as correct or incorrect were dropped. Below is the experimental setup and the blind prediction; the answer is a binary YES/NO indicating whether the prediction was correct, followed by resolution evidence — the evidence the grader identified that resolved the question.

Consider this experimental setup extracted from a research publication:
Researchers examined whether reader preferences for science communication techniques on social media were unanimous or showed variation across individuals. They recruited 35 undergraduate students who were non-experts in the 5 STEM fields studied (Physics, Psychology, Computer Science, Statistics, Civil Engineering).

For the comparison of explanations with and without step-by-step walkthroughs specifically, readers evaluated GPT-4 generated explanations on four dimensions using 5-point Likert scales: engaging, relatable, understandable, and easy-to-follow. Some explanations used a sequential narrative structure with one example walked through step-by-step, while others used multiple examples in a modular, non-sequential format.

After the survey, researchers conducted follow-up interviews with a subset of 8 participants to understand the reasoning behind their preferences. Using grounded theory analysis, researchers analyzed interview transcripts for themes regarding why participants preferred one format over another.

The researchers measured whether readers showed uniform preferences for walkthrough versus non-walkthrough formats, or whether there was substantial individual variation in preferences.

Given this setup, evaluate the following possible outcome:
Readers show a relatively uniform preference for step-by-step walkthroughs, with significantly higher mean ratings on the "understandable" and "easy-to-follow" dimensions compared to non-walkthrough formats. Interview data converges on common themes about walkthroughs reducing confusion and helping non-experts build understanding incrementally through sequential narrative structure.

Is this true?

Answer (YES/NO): NO